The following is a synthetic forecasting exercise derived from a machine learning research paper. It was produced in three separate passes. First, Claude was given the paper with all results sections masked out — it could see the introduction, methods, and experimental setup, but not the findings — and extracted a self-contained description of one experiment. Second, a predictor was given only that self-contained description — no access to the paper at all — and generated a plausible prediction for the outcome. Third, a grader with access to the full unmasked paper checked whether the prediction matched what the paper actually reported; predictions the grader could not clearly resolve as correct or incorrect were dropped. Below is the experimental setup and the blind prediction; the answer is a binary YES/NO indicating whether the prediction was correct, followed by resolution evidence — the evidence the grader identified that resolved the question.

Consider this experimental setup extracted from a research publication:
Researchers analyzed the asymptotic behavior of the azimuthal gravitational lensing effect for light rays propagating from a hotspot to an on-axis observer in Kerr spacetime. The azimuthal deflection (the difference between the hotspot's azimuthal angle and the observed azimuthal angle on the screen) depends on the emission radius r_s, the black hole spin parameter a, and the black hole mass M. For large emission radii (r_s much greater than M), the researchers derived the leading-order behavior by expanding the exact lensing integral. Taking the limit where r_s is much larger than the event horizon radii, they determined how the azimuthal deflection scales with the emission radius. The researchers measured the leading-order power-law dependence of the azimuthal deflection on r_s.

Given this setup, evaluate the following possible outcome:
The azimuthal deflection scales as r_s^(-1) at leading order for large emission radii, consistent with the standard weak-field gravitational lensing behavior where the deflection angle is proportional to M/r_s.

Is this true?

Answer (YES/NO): NO